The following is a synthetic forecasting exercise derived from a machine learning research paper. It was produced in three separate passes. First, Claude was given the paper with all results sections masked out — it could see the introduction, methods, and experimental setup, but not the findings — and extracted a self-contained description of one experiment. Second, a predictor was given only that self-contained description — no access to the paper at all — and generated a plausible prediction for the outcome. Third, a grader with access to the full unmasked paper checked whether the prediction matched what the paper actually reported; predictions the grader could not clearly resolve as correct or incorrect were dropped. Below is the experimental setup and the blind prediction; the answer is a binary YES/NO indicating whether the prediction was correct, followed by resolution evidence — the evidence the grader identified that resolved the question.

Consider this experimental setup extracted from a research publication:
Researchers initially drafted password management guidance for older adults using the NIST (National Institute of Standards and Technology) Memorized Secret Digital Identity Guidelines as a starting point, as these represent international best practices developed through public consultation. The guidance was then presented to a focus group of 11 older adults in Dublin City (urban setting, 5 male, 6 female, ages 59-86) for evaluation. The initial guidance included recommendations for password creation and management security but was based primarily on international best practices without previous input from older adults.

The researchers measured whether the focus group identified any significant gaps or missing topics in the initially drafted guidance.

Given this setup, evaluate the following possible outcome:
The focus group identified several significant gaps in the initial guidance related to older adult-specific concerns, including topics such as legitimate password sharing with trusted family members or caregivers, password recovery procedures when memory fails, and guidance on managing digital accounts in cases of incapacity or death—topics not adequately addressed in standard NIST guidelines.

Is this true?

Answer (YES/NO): NO